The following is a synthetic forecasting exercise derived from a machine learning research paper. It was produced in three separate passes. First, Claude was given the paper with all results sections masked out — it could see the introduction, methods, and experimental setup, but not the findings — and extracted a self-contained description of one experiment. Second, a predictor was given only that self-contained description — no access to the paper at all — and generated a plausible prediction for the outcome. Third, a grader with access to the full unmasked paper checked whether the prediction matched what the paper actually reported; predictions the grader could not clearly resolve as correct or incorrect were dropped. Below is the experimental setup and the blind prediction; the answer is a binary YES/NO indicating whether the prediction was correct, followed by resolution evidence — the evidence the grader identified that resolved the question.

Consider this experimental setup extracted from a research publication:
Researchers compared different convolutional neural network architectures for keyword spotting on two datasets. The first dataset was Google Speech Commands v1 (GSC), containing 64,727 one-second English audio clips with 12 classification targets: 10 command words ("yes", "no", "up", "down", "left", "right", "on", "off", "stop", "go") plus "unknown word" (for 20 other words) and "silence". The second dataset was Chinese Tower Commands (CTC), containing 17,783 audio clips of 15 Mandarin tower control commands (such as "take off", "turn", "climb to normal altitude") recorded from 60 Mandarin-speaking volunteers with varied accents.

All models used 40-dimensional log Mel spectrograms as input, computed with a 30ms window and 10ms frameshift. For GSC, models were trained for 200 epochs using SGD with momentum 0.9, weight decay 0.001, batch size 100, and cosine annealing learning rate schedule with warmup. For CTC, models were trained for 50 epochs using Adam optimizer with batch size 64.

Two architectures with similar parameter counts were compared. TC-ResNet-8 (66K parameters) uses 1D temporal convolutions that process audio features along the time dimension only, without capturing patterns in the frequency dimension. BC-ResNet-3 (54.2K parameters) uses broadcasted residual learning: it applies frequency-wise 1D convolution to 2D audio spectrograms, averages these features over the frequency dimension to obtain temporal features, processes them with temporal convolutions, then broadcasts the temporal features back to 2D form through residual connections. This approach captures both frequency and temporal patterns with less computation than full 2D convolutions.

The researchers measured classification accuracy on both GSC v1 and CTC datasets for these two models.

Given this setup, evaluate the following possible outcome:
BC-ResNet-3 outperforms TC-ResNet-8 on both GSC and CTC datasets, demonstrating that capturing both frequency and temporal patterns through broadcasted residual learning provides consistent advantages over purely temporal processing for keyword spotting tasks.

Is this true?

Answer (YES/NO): NO